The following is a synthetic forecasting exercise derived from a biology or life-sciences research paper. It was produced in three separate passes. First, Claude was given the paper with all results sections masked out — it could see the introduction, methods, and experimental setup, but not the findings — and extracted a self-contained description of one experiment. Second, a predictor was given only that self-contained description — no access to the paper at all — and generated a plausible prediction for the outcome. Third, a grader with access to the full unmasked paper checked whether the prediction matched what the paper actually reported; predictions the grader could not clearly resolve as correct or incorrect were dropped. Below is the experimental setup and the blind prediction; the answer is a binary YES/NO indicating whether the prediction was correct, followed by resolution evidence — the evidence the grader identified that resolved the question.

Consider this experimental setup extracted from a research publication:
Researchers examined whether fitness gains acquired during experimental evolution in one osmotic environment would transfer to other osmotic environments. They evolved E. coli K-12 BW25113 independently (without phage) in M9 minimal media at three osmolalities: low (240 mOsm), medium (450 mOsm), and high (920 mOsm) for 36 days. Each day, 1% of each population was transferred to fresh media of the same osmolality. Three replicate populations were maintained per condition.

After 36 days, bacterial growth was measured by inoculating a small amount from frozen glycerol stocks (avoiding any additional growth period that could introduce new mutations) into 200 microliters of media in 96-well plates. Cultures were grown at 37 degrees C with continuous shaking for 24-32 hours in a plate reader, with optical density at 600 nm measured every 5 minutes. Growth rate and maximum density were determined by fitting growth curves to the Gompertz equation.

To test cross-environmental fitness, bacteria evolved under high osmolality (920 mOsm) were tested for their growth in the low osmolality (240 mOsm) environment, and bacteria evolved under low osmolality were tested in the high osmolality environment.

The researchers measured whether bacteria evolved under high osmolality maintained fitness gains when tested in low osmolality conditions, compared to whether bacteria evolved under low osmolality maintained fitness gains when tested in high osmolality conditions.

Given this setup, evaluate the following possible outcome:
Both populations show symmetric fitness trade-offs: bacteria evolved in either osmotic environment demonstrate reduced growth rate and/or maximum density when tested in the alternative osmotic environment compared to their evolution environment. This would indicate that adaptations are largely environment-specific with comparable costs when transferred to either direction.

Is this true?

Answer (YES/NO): NO